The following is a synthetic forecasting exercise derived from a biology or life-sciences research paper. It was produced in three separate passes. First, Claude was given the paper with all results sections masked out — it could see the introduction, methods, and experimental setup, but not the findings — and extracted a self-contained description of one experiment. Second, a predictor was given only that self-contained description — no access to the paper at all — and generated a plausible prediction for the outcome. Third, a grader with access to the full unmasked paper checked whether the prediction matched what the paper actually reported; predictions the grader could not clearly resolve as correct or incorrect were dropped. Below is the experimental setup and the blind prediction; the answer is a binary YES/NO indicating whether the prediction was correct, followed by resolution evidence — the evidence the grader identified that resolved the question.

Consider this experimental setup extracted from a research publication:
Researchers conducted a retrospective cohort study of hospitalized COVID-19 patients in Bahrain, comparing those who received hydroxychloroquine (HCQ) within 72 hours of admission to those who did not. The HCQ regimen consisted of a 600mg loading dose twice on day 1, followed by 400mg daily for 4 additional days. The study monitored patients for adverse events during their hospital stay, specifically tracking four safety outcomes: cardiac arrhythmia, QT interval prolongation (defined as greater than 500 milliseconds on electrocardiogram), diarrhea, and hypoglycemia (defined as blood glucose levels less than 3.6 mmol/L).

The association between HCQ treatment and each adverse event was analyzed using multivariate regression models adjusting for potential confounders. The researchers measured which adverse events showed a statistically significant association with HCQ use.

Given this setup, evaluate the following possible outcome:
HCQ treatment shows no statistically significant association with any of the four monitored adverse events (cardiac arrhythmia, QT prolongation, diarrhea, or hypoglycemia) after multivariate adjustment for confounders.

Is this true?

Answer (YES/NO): NO